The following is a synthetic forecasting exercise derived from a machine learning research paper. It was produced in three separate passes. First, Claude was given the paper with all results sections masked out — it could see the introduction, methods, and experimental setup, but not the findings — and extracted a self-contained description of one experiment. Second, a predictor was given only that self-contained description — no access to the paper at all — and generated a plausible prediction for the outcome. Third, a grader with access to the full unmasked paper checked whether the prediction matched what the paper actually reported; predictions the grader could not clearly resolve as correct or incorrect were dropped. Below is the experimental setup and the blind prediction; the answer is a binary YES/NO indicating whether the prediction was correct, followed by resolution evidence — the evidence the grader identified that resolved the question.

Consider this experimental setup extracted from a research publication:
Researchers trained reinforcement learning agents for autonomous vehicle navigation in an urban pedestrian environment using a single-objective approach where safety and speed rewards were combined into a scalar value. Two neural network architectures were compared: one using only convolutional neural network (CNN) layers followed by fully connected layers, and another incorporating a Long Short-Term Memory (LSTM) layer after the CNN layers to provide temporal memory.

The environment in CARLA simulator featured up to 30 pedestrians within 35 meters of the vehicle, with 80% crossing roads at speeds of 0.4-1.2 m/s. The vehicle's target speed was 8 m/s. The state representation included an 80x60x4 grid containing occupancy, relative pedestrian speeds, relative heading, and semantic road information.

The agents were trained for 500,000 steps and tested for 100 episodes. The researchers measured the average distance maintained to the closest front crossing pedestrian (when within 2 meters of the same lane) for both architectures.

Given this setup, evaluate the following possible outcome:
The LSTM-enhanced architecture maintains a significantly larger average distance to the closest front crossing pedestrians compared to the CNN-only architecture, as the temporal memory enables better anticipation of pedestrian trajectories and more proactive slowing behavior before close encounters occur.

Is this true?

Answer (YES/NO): YES